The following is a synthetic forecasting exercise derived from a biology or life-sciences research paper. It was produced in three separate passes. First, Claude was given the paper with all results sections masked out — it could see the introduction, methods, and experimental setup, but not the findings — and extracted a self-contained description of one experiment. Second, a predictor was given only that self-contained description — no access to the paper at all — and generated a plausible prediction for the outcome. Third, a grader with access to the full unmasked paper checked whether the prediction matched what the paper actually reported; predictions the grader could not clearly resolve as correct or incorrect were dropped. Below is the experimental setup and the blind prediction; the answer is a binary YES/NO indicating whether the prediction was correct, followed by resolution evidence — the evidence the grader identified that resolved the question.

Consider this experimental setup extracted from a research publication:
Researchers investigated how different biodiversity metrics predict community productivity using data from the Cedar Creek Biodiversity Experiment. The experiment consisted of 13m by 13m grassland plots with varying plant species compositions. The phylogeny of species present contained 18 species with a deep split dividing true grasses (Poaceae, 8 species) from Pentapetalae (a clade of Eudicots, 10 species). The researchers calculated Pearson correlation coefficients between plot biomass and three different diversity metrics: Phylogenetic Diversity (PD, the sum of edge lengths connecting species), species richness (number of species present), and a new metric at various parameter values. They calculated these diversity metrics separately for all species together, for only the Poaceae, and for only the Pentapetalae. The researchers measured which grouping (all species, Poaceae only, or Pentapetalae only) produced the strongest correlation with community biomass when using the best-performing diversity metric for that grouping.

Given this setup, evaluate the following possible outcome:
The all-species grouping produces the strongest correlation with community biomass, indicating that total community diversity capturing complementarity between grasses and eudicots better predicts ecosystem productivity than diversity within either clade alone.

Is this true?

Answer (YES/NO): NO